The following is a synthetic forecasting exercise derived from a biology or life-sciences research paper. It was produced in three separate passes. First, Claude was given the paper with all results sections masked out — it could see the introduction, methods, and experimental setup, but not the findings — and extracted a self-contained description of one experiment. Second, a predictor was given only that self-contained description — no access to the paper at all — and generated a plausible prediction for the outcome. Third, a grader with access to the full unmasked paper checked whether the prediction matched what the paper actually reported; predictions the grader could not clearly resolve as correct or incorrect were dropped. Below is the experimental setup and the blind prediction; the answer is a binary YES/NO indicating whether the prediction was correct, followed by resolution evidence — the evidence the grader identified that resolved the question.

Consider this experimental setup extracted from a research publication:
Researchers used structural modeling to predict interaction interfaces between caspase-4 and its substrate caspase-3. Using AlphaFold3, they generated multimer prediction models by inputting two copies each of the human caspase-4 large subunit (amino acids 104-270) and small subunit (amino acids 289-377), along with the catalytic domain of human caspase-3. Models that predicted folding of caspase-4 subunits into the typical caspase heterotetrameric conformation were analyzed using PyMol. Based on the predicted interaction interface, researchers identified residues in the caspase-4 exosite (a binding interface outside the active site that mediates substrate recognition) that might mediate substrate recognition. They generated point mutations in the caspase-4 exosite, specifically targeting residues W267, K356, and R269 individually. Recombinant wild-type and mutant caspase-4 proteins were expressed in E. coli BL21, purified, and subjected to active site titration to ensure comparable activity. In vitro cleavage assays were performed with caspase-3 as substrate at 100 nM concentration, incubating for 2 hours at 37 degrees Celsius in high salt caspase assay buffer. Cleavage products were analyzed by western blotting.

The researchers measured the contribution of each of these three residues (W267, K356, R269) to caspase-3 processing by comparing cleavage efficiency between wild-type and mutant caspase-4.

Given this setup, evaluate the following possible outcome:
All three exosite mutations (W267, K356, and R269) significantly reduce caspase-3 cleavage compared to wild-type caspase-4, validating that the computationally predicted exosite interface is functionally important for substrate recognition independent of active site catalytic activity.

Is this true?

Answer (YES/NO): NO